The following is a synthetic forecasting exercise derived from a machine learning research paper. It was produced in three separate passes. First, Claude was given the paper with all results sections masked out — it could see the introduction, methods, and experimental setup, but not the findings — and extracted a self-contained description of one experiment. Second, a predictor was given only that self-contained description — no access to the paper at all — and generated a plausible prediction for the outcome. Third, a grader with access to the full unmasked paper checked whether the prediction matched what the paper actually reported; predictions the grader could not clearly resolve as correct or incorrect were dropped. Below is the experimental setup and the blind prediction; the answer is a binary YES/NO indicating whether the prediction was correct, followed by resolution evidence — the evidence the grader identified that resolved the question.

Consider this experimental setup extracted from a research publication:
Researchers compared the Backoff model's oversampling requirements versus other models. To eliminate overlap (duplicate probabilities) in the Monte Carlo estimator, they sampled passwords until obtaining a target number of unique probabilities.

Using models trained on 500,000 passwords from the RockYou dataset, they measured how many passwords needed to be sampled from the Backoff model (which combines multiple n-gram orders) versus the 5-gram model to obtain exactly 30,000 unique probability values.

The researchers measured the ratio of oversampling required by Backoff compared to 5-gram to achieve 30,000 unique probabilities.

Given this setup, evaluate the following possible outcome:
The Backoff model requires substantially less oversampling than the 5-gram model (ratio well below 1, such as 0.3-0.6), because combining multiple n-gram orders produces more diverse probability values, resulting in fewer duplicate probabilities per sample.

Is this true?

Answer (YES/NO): NO